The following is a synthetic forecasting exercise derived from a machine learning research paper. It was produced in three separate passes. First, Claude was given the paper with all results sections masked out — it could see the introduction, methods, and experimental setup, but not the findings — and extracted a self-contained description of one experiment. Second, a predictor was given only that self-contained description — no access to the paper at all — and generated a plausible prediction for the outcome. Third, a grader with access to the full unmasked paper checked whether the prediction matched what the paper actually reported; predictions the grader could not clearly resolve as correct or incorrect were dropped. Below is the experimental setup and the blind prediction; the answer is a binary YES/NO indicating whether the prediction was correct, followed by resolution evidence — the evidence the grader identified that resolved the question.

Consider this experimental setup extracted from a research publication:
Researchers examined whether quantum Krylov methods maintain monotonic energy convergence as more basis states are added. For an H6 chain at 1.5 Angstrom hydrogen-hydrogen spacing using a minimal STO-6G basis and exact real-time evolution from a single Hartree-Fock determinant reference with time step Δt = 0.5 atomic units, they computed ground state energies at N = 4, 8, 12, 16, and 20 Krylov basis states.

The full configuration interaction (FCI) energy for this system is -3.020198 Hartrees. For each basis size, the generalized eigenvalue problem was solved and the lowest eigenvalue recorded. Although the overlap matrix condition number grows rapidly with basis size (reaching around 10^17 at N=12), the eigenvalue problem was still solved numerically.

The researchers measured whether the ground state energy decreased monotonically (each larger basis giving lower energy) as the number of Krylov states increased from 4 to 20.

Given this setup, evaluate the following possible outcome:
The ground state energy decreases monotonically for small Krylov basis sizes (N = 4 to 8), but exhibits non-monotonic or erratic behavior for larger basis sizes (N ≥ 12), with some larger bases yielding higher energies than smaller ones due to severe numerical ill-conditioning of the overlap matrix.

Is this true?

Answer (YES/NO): NO